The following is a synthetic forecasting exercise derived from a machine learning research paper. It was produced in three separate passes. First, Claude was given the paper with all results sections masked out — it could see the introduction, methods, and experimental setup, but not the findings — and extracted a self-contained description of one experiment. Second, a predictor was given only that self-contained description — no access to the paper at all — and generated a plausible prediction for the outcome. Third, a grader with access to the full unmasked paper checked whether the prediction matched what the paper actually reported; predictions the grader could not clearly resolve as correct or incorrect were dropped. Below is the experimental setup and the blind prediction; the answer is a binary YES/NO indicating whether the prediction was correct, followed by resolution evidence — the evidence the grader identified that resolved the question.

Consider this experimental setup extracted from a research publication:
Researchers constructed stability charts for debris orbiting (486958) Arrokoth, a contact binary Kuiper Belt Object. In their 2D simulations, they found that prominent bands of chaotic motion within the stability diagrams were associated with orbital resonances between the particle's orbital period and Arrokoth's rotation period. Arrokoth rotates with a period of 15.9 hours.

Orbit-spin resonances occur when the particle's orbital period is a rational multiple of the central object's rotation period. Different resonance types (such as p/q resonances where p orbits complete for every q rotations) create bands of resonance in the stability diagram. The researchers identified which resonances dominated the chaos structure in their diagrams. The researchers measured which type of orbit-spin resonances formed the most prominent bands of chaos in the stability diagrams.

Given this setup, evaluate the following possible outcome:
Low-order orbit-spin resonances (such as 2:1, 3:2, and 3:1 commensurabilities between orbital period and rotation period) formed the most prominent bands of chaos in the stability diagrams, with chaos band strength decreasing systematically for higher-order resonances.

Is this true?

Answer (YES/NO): NO